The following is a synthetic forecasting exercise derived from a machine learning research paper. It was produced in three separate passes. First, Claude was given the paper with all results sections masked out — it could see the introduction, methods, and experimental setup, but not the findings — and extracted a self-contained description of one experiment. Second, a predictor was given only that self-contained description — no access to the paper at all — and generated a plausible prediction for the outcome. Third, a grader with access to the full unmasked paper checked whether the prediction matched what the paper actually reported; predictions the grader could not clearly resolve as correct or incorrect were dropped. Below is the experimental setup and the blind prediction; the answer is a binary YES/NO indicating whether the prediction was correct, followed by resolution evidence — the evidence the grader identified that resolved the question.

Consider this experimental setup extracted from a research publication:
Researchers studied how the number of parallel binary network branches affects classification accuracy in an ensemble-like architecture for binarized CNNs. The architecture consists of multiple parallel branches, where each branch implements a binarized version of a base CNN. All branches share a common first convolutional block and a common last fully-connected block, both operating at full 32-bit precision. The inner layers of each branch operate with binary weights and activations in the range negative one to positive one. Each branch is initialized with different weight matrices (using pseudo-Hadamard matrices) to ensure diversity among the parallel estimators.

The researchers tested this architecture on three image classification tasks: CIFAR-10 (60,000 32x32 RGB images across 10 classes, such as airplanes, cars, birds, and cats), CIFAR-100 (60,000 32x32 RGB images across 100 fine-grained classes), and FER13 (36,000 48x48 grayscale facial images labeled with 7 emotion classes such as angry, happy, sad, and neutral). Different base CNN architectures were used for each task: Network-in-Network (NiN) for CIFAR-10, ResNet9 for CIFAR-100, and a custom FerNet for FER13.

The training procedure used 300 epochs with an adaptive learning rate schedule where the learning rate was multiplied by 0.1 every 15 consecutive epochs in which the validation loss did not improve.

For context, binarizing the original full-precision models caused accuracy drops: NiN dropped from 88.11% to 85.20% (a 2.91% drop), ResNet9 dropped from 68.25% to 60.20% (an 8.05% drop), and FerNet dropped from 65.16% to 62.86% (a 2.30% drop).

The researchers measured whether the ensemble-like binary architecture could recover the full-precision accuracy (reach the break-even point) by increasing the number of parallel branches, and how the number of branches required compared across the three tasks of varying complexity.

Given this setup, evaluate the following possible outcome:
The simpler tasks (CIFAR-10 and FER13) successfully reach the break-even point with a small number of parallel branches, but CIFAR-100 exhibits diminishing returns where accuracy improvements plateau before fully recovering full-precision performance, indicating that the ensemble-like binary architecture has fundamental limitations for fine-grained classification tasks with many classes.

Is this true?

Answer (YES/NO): YES